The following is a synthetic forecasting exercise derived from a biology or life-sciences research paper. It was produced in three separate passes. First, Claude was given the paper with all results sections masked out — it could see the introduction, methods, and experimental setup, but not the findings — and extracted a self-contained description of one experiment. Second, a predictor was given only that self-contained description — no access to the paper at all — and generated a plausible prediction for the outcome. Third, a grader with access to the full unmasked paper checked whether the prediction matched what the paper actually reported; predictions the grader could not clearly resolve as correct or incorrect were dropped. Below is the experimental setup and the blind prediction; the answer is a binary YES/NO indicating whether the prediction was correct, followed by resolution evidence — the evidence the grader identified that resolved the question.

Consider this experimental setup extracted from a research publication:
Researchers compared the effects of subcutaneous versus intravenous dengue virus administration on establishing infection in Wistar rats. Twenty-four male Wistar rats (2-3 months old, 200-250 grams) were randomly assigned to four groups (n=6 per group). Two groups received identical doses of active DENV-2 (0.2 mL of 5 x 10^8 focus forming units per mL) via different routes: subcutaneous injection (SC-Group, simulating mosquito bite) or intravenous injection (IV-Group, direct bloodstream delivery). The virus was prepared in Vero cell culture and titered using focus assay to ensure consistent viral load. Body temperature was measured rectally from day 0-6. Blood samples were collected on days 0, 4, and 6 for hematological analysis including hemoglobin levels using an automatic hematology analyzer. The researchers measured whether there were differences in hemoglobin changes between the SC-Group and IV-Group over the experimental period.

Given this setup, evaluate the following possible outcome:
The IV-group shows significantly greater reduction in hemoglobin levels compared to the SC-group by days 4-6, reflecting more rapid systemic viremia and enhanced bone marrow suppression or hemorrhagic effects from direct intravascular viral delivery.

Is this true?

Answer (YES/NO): NO